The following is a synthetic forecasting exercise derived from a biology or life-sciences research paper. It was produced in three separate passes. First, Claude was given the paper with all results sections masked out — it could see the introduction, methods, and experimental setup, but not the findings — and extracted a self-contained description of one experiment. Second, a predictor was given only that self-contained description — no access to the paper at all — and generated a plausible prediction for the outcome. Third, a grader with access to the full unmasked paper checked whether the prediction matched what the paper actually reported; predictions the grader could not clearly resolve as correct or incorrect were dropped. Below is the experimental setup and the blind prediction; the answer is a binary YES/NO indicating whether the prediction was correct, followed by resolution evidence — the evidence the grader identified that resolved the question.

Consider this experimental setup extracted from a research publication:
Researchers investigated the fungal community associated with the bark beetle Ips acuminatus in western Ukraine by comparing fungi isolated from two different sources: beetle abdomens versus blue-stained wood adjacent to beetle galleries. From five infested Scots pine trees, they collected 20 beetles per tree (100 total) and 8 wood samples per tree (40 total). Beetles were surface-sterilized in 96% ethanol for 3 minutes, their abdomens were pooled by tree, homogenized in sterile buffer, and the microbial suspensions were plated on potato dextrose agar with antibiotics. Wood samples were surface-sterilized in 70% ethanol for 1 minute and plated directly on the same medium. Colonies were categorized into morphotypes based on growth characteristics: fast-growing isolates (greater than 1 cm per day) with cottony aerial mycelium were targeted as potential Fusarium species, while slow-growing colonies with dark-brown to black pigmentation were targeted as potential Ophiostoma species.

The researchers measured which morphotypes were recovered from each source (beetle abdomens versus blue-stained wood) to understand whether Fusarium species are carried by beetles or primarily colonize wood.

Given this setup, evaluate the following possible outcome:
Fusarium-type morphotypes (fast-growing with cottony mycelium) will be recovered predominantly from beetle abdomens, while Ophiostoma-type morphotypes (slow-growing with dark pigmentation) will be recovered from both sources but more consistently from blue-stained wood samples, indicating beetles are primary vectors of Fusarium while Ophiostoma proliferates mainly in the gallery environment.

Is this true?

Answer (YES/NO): NO